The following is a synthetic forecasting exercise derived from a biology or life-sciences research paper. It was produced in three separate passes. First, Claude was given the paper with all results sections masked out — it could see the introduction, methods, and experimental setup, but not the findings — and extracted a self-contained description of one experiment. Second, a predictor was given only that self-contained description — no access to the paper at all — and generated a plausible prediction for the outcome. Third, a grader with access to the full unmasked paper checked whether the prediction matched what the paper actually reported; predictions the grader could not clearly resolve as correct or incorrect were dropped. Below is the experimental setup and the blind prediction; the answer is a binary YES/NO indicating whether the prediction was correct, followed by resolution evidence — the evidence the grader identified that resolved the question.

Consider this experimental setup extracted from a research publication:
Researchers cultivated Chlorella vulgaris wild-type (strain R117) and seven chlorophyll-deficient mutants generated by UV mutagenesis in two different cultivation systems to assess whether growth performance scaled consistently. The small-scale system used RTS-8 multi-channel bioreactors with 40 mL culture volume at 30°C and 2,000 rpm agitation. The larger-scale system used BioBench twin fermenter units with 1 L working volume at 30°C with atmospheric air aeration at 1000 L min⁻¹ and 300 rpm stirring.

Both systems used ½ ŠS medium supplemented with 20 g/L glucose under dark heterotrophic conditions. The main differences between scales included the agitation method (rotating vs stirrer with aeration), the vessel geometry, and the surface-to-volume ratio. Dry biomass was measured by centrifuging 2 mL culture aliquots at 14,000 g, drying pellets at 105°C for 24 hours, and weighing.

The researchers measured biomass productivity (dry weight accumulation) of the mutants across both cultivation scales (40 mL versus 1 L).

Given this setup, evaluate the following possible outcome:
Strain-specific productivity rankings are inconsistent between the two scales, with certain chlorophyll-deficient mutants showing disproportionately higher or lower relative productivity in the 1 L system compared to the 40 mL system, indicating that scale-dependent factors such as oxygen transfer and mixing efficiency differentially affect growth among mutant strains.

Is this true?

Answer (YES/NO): NO